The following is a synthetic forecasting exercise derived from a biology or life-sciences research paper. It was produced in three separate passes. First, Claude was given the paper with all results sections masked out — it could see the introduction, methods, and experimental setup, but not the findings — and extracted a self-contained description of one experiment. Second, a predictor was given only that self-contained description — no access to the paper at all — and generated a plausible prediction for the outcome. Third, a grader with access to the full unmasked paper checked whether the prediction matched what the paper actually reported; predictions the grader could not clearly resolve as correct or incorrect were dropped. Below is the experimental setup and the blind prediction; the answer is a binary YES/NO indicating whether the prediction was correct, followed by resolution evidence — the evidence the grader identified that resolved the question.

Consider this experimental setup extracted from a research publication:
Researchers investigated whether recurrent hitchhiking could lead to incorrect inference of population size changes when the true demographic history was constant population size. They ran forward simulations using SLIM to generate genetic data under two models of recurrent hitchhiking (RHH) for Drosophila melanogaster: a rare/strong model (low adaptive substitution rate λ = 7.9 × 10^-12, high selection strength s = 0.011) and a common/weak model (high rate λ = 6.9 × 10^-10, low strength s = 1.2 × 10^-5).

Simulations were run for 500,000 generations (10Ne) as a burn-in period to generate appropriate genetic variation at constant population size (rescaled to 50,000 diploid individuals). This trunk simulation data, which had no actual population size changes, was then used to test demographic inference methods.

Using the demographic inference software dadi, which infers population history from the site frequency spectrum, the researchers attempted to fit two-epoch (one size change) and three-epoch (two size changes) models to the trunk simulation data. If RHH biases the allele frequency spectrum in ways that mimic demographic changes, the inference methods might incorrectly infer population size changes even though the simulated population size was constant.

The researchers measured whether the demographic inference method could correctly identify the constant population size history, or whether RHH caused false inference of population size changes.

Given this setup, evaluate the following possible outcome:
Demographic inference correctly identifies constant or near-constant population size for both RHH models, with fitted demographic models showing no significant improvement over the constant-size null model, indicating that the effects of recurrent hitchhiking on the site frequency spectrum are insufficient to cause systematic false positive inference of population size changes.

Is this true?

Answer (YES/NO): NO